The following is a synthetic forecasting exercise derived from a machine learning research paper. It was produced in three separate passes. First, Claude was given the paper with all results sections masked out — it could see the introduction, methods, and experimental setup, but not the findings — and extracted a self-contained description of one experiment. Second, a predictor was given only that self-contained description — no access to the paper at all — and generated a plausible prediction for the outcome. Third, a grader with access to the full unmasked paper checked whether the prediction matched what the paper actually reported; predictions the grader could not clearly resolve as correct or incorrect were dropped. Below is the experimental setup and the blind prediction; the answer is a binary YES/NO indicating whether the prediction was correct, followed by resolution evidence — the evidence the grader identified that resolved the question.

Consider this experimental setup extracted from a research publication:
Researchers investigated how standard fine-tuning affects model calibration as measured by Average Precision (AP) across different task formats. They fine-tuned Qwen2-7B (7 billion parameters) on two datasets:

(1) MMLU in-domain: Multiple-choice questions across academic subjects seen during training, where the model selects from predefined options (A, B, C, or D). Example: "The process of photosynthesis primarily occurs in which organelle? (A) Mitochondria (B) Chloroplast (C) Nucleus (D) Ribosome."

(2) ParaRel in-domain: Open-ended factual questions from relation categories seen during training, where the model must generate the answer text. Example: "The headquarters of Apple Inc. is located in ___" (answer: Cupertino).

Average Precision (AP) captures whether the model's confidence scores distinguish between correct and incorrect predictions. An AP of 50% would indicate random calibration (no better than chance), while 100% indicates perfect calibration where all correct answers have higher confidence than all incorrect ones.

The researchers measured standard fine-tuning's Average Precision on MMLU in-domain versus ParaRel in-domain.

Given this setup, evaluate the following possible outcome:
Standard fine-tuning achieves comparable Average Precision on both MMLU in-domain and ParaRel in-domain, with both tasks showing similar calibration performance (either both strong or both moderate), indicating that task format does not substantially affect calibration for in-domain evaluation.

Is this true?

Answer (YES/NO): NO